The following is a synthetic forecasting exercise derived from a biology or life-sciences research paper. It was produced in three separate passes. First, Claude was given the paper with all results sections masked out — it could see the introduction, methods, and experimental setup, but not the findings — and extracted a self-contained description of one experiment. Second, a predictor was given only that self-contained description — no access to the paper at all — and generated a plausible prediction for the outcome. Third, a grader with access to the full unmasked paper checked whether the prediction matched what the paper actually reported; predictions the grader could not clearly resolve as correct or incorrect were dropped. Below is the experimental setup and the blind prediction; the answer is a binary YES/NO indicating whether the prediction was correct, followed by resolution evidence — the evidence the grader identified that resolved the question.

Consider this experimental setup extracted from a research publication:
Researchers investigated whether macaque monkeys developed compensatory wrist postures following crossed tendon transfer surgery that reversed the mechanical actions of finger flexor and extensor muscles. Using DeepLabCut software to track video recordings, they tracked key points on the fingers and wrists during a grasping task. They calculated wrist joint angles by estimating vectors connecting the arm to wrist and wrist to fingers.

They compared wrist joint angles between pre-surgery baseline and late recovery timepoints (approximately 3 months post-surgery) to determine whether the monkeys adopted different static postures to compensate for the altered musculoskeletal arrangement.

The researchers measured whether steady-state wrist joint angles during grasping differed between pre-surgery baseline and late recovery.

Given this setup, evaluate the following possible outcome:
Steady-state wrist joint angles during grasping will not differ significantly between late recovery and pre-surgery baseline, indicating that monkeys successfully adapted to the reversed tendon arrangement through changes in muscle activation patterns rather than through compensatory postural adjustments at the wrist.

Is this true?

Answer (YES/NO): NO